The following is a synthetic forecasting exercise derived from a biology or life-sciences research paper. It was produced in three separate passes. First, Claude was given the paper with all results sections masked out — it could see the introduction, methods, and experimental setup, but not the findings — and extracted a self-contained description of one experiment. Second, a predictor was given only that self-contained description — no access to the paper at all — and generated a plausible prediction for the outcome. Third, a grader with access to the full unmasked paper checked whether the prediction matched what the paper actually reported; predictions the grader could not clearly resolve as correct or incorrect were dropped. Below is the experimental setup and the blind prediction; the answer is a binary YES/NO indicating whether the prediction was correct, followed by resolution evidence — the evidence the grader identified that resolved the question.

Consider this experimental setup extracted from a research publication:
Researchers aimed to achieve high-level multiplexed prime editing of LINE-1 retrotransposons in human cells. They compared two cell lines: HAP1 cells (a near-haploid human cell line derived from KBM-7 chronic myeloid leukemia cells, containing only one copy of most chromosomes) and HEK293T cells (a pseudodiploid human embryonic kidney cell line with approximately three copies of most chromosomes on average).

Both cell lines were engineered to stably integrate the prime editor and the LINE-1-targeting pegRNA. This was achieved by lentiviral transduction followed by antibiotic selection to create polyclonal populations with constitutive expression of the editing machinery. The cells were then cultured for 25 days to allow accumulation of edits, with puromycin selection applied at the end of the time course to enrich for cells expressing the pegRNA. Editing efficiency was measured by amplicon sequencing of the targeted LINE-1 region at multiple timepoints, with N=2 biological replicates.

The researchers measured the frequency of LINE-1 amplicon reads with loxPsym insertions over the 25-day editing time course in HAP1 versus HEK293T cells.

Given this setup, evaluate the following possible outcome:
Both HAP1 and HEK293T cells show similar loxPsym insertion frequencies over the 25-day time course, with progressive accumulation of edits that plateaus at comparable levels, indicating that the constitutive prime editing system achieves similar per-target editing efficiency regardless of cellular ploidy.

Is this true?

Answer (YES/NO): NO